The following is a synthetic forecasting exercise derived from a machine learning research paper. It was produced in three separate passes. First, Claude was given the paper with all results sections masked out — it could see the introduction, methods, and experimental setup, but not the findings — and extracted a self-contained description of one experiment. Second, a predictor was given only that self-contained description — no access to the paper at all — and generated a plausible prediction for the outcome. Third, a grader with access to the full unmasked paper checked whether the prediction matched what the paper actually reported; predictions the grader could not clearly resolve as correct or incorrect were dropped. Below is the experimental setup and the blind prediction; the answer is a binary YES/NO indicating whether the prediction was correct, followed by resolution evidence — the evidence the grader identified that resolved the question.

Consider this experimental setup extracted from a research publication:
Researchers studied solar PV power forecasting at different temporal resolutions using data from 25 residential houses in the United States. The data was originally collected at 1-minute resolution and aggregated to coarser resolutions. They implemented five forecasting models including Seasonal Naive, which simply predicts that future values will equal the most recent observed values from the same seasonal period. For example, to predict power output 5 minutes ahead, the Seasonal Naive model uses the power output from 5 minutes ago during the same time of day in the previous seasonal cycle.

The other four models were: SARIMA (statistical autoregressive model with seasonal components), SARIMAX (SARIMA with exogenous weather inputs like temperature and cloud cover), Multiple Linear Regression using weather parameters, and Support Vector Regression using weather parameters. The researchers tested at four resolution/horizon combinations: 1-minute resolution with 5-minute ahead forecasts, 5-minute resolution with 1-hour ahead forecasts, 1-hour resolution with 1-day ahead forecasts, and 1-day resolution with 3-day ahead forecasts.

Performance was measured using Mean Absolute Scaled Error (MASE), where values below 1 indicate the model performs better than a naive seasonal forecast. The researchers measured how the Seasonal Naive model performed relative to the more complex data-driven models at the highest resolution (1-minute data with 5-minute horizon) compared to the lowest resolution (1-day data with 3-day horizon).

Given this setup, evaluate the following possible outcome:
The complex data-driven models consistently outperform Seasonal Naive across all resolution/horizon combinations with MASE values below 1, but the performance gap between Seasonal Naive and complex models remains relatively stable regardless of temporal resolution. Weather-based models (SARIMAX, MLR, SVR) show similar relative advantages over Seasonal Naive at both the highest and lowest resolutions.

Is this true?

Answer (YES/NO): NO